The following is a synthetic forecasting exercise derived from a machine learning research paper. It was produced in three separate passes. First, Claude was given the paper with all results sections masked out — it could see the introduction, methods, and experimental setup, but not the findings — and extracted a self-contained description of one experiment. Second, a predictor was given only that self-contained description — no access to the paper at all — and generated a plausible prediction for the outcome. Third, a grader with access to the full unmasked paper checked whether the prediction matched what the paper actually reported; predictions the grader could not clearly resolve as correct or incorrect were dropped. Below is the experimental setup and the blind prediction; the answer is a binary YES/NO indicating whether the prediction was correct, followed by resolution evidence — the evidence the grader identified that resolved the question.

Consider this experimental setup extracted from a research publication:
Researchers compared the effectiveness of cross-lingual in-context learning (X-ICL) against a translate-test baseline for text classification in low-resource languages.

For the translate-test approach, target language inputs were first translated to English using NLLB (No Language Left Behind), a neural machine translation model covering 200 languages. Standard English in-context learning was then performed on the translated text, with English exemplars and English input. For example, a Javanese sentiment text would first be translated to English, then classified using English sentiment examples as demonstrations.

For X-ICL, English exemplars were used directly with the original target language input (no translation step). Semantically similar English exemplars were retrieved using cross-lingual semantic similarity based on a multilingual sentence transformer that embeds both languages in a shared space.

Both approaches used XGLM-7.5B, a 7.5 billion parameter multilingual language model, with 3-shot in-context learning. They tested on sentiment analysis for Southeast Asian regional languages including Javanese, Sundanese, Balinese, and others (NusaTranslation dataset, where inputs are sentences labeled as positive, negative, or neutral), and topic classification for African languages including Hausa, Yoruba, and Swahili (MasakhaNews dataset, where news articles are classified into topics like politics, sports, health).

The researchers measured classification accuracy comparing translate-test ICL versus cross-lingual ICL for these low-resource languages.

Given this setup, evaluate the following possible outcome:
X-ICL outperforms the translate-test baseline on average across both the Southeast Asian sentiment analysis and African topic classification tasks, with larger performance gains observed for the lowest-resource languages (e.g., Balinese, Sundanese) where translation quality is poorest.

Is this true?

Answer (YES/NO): NO